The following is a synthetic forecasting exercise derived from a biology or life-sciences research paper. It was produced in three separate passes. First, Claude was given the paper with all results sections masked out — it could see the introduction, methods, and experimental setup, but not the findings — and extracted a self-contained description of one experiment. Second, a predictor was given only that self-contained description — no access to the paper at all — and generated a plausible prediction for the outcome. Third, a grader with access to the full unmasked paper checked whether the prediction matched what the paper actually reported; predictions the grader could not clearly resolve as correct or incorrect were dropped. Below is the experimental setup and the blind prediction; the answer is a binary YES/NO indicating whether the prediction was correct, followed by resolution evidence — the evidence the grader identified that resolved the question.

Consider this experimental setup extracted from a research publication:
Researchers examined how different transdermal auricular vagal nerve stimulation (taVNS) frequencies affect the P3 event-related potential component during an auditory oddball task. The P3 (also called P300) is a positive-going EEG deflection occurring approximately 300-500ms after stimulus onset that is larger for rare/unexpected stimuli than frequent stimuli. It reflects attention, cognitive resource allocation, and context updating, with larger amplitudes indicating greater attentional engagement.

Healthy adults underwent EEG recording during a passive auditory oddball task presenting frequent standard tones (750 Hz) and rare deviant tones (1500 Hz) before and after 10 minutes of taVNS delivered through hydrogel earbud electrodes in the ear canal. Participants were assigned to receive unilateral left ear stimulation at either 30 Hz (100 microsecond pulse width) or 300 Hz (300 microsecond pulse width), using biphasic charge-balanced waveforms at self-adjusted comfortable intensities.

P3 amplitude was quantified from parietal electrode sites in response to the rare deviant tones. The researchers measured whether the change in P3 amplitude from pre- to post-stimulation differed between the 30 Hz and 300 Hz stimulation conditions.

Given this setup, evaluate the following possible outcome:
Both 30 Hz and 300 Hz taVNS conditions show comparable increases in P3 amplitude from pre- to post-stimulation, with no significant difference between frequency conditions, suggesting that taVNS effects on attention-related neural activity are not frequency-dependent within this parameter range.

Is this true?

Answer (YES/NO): NO